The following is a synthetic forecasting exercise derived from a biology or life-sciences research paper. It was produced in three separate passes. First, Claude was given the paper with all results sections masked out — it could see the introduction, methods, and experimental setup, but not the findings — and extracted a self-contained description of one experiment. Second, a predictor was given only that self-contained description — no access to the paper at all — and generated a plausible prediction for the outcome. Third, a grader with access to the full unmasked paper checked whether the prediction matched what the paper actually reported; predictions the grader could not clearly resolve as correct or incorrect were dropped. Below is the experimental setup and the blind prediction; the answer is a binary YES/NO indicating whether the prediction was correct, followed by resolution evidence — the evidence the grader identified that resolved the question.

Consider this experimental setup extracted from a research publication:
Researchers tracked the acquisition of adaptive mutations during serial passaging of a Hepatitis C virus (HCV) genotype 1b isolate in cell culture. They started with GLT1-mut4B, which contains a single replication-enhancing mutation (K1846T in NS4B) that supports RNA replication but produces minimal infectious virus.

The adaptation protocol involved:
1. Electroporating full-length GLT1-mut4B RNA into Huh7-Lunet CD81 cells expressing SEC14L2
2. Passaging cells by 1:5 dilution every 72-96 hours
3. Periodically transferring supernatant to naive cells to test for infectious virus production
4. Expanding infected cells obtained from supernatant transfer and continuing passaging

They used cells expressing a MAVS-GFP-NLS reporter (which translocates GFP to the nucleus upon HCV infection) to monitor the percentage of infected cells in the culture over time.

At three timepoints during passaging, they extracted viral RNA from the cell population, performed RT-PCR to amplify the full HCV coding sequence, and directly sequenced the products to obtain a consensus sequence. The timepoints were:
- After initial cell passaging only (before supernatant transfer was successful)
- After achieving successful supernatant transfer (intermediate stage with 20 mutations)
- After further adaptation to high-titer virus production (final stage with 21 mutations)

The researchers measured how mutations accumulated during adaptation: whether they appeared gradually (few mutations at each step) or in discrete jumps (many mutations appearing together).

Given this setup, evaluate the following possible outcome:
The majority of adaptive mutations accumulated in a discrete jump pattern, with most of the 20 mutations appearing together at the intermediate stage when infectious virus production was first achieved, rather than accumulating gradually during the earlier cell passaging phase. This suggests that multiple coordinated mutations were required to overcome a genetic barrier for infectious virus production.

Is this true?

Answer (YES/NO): NO